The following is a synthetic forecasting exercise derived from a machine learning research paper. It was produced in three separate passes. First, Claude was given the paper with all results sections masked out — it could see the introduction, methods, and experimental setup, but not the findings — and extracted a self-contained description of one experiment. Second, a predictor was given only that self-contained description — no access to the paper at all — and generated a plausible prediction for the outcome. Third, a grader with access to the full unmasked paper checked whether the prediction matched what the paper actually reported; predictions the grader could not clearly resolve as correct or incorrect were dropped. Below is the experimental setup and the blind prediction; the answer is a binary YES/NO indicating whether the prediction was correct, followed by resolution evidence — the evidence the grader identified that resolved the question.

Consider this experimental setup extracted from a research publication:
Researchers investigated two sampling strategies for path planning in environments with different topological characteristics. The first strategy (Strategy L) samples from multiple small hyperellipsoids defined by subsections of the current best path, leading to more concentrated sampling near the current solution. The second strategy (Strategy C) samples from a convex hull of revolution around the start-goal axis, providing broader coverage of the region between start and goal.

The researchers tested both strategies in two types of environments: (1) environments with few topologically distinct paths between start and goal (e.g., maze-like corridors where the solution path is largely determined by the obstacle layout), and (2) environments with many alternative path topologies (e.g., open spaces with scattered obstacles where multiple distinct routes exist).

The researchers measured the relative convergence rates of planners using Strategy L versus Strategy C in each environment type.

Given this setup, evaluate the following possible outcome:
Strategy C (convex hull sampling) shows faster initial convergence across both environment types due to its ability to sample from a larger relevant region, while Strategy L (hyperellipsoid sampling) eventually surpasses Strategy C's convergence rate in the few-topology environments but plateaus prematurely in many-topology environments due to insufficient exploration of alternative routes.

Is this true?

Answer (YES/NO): NO